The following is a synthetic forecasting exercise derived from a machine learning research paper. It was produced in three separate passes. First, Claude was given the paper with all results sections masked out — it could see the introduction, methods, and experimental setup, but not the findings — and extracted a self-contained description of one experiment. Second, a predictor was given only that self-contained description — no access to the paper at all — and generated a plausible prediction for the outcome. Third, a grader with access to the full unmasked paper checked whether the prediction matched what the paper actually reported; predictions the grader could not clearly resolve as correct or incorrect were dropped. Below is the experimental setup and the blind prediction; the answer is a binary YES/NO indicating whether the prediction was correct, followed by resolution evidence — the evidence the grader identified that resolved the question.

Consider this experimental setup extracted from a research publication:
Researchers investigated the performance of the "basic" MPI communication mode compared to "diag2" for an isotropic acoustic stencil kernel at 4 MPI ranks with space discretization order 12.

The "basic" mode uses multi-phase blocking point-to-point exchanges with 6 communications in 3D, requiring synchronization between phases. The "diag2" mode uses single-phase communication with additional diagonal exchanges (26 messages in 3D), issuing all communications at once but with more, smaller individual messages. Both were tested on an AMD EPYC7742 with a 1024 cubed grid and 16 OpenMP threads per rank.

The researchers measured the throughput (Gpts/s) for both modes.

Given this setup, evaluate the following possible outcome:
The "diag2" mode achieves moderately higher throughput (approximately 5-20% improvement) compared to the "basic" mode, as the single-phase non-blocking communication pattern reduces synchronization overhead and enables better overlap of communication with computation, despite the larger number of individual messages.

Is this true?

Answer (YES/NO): NO